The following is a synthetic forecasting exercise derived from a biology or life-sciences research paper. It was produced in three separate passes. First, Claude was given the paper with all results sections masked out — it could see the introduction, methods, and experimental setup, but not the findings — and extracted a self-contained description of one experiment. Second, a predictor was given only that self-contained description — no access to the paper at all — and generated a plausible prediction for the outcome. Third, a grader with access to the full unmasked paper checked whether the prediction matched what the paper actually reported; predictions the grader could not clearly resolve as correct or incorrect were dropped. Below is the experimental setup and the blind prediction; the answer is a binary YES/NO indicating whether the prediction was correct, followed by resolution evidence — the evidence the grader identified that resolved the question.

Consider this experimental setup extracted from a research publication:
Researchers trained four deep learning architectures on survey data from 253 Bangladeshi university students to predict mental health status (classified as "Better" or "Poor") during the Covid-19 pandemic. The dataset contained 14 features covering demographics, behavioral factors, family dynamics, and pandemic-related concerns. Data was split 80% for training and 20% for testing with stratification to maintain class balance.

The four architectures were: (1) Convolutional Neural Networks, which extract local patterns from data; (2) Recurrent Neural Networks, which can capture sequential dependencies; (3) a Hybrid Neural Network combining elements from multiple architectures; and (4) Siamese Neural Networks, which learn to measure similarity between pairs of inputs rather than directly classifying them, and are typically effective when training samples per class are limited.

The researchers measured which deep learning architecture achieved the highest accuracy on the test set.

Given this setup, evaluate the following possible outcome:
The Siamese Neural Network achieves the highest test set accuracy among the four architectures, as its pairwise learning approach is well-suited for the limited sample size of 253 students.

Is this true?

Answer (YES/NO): YES